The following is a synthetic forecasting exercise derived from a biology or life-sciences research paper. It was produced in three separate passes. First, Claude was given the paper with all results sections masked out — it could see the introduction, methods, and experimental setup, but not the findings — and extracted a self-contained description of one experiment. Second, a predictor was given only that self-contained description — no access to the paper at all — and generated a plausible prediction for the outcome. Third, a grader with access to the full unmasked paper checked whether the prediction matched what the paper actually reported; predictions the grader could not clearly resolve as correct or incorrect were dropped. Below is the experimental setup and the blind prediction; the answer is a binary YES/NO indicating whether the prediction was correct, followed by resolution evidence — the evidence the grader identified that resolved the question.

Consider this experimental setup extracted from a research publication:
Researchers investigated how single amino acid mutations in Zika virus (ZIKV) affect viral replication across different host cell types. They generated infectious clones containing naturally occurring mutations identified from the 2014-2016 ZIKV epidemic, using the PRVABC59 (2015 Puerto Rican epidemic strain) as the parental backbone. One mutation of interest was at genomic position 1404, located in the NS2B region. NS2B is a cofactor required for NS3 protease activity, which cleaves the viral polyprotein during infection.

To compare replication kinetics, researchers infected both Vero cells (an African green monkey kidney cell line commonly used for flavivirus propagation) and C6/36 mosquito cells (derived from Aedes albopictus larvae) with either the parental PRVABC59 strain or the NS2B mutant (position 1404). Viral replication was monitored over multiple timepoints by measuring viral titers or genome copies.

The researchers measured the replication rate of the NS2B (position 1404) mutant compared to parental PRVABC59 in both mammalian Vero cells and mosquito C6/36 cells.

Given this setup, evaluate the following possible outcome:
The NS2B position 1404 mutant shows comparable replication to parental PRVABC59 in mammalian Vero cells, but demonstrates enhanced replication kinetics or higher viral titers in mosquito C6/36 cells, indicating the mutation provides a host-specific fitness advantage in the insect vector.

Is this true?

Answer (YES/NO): NO